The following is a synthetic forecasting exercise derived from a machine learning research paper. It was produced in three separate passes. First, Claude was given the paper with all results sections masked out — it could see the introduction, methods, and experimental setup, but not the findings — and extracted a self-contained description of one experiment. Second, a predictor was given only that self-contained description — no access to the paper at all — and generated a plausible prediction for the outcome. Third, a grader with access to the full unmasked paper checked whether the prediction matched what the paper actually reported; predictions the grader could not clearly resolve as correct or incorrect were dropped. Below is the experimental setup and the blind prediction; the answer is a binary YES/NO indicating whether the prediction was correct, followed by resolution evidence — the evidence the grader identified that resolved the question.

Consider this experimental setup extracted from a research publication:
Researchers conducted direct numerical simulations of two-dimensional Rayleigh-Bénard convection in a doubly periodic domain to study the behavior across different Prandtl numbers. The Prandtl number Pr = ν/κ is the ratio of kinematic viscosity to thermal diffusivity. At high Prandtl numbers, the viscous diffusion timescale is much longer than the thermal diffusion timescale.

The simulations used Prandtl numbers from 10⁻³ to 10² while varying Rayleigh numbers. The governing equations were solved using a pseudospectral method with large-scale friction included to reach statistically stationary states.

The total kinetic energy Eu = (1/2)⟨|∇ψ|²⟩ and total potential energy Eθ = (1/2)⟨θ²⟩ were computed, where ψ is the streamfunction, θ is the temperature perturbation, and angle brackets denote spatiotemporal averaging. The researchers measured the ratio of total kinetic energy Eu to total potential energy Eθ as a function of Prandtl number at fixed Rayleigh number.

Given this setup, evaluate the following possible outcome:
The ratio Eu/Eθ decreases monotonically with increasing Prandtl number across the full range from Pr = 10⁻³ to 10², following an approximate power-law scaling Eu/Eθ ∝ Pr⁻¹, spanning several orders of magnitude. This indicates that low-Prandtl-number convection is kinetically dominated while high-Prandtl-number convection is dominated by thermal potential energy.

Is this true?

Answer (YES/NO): NO